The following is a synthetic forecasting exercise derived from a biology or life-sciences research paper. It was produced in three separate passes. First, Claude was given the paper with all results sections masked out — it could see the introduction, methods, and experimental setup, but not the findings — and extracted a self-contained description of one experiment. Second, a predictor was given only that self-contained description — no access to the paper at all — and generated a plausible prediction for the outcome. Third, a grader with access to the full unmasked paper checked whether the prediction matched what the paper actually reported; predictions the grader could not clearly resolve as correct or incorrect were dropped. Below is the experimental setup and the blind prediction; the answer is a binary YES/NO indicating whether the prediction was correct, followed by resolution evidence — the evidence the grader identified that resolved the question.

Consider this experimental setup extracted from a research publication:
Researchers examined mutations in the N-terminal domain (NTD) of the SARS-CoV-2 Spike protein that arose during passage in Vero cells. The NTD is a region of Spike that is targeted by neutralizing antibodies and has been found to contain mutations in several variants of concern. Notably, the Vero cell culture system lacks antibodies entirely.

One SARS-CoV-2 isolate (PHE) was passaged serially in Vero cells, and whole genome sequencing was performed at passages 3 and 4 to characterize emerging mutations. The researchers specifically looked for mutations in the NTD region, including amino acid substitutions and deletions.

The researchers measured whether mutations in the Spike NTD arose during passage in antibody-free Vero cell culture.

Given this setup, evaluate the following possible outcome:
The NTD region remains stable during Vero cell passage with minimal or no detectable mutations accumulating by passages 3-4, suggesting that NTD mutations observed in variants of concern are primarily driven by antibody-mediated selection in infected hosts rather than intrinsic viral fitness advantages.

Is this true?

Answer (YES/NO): NO